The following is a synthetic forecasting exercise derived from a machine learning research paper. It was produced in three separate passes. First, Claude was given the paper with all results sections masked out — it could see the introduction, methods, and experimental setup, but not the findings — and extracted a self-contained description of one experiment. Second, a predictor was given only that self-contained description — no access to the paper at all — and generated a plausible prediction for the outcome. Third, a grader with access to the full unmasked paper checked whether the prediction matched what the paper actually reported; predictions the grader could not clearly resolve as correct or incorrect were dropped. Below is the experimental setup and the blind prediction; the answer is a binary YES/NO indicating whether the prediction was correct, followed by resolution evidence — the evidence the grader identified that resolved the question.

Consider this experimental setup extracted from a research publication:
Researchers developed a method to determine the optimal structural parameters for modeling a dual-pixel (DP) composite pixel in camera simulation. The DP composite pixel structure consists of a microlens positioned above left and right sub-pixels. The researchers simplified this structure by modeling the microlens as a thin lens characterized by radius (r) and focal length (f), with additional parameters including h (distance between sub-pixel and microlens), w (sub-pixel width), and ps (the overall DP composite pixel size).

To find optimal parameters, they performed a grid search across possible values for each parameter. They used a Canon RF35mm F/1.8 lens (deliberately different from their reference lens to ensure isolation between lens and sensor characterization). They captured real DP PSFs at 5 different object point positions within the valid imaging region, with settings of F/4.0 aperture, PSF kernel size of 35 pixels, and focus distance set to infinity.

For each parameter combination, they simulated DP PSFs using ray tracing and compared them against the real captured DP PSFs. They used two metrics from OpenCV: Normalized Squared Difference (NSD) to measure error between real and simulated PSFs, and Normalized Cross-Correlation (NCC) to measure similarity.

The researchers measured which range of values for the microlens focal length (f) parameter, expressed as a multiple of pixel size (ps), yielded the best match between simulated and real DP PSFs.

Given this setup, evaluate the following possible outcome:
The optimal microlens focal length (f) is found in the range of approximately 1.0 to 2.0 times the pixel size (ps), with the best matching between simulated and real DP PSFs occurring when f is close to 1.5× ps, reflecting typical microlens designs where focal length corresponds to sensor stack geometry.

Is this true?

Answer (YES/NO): YES